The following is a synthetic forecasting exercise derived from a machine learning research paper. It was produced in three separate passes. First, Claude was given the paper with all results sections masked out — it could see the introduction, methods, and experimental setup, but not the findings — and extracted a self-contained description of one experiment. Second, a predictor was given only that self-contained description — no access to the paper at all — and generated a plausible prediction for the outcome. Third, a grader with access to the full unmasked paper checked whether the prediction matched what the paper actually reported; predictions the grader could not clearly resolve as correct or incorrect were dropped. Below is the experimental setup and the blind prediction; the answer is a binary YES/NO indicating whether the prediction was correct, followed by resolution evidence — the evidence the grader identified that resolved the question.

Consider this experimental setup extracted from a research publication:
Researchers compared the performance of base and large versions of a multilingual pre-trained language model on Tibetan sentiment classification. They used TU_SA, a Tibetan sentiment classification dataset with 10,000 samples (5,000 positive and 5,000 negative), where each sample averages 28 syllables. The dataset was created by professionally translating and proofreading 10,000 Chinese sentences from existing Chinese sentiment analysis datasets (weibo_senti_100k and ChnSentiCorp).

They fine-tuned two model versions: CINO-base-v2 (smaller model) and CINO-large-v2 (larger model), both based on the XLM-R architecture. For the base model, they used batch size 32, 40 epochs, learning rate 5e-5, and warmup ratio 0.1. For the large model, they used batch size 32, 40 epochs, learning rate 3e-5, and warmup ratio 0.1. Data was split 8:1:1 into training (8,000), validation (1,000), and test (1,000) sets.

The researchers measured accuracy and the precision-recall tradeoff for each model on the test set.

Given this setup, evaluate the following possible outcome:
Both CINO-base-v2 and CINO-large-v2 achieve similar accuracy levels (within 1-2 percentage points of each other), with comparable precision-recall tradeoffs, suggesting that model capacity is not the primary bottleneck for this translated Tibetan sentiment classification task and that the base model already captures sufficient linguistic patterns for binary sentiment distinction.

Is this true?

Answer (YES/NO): NO